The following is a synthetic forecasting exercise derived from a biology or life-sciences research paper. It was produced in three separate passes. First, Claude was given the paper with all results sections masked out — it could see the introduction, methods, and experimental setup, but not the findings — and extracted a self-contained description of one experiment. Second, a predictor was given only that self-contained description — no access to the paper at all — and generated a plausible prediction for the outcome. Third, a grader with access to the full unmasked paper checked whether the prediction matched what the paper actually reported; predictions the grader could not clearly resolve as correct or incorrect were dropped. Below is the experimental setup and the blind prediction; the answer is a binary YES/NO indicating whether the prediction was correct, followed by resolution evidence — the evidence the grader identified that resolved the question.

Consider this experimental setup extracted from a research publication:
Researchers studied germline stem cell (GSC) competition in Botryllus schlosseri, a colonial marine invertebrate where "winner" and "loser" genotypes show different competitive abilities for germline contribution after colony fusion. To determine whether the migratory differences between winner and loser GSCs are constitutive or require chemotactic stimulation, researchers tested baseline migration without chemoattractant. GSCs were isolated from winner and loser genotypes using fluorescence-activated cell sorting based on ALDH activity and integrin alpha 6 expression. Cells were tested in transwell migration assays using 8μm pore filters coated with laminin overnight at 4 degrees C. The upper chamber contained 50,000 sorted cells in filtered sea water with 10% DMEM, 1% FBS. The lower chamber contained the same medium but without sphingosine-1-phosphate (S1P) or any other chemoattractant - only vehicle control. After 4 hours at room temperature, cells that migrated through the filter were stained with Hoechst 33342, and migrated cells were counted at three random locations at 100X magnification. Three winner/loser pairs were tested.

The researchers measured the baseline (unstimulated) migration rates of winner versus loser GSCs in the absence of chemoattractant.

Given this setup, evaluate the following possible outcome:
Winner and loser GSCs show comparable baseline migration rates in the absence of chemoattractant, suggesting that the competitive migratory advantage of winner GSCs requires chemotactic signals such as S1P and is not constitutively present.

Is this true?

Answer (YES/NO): NO